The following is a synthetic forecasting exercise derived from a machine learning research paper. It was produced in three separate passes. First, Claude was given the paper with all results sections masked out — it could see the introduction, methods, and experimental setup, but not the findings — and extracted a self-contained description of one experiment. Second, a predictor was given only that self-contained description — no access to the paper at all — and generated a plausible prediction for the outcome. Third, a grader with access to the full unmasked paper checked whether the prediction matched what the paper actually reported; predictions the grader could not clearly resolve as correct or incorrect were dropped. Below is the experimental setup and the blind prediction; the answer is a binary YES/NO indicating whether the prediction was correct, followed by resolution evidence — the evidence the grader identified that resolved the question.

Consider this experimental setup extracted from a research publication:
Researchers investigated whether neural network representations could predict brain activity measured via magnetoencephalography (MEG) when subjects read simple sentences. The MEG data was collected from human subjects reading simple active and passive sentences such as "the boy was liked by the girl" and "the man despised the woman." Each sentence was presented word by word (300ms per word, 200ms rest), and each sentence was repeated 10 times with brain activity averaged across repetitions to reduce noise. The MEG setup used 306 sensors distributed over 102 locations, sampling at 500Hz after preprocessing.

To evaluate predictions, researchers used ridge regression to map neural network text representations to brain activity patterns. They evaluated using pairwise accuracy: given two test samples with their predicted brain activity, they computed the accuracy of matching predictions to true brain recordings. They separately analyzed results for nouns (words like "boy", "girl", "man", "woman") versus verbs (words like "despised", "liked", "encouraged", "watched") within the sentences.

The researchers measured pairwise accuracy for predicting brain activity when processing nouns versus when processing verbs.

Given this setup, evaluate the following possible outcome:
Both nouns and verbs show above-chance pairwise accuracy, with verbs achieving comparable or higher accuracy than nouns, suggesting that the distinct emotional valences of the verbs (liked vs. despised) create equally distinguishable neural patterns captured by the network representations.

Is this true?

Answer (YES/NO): NO